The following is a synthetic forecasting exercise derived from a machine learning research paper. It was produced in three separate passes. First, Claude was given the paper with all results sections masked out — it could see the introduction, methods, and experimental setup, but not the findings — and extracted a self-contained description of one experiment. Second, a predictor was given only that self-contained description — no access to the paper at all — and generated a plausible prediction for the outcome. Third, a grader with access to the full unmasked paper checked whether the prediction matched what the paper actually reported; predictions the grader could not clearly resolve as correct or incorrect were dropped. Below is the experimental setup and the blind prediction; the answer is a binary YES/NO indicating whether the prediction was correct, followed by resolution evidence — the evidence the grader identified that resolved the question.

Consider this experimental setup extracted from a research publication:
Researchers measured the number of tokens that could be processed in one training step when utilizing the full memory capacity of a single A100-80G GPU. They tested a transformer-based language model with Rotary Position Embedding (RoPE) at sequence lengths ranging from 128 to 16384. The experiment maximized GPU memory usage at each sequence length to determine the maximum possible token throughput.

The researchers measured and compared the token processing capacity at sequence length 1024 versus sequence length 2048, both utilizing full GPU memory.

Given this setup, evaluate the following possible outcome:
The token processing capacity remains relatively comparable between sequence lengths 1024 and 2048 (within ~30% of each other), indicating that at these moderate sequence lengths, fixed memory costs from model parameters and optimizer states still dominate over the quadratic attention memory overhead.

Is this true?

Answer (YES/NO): NO